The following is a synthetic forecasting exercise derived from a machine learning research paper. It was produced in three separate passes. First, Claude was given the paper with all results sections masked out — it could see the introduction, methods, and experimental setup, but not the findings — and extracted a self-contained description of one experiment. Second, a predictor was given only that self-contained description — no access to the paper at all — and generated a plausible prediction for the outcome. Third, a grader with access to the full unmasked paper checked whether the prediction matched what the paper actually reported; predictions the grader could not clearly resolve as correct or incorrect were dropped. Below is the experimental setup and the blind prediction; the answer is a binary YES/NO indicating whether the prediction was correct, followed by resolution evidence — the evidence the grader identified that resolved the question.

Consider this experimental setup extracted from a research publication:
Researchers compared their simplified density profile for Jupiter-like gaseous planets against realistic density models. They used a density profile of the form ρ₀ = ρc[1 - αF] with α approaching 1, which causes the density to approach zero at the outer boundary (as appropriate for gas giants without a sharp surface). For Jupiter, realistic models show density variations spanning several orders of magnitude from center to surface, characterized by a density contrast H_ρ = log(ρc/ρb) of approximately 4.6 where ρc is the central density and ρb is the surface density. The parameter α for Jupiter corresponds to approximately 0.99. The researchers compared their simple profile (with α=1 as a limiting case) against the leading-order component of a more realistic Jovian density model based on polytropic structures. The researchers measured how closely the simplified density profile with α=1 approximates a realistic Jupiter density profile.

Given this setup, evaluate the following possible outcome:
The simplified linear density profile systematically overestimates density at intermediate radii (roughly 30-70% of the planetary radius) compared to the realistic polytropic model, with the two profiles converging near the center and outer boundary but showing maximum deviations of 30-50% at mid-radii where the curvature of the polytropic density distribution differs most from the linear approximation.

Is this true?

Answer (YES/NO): NO